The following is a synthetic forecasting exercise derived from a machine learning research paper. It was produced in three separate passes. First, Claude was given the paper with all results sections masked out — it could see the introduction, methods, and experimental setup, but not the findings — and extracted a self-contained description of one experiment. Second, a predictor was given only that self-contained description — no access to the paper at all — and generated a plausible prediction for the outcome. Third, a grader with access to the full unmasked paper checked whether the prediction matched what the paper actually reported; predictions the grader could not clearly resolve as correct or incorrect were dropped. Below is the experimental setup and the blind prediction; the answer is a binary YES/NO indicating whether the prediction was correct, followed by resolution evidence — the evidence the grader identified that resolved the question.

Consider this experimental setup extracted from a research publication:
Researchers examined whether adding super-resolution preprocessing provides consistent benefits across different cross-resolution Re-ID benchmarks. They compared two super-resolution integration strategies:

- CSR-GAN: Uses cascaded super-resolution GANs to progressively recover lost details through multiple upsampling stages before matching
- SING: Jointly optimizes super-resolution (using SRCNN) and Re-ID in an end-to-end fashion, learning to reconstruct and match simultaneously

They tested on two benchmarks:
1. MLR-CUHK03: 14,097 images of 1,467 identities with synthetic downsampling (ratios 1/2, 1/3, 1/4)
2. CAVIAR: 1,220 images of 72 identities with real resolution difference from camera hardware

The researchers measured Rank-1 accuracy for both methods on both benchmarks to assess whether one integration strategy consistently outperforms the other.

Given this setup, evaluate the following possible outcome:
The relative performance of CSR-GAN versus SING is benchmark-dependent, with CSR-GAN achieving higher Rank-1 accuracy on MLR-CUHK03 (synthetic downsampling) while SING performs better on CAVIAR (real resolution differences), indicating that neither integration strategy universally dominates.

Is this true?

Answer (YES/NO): NO